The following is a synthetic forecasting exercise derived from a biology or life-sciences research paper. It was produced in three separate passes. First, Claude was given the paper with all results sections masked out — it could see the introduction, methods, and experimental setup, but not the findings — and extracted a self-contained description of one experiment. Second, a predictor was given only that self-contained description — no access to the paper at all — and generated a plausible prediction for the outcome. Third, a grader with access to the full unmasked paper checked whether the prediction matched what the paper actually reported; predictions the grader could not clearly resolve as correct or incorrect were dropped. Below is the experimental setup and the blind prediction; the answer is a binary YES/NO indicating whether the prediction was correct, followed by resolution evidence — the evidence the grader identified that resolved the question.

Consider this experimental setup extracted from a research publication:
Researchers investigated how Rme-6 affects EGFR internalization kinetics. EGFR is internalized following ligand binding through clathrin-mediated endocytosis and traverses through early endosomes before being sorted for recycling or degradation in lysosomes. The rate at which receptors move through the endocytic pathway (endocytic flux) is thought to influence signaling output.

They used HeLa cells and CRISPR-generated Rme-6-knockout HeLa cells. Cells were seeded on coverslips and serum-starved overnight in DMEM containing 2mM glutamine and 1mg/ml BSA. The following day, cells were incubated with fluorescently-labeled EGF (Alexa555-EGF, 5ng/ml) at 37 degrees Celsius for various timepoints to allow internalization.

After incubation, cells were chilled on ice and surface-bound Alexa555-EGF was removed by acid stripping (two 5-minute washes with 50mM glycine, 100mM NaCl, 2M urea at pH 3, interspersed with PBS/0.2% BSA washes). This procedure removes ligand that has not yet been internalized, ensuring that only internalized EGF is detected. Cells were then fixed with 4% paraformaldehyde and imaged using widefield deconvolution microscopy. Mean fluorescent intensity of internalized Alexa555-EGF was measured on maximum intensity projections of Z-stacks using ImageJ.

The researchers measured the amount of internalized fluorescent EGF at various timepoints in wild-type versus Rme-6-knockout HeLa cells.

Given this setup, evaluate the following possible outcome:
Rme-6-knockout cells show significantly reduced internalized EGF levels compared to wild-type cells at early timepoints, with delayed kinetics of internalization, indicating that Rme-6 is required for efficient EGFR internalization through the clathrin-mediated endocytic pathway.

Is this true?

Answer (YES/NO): NO